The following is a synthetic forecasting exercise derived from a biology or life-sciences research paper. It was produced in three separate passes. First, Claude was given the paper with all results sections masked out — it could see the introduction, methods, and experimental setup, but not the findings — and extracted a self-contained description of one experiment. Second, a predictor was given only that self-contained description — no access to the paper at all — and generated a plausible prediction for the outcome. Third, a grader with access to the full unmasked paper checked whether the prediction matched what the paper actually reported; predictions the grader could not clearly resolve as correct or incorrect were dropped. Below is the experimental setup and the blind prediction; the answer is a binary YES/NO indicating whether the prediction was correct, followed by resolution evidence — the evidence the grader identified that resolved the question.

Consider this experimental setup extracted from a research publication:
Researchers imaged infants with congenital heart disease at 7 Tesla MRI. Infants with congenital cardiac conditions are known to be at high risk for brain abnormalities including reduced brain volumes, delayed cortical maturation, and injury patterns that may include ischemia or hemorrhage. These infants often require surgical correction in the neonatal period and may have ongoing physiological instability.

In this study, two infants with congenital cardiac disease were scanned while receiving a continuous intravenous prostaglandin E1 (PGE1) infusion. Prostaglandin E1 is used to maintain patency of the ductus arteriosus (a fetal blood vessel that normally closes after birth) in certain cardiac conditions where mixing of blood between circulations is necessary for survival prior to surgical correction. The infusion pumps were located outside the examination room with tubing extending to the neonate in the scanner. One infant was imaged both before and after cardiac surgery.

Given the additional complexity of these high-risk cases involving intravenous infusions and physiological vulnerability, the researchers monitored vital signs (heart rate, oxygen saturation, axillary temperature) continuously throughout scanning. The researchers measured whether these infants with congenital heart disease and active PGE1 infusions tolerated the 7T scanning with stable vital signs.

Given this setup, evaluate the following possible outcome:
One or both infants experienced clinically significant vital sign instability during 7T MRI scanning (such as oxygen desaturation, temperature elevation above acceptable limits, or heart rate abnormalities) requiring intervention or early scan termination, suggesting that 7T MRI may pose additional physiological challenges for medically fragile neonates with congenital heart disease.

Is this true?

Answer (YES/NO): NO